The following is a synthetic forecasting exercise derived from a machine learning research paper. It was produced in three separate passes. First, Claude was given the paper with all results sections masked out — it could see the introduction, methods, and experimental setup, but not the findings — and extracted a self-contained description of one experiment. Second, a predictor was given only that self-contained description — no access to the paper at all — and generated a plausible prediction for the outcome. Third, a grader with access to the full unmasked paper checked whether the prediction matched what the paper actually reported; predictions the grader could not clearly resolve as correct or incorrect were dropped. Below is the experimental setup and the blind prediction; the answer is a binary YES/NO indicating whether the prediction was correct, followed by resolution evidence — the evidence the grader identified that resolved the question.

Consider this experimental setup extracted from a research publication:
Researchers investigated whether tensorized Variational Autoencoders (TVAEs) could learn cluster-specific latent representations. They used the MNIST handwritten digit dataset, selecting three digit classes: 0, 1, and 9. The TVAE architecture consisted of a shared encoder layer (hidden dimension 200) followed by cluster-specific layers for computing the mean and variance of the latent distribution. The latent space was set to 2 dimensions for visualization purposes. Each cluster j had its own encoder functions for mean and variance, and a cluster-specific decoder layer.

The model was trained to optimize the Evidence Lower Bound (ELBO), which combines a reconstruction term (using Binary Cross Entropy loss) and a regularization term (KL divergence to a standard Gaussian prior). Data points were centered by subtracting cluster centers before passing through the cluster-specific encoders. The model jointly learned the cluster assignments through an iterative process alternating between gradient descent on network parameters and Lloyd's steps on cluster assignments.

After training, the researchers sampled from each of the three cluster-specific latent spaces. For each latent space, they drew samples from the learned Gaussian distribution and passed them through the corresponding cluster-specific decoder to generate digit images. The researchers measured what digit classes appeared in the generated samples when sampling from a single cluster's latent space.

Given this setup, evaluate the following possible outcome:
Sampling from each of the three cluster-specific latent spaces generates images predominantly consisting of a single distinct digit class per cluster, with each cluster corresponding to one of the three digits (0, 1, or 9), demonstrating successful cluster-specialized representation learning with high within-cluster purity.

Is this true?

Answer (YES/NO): YES